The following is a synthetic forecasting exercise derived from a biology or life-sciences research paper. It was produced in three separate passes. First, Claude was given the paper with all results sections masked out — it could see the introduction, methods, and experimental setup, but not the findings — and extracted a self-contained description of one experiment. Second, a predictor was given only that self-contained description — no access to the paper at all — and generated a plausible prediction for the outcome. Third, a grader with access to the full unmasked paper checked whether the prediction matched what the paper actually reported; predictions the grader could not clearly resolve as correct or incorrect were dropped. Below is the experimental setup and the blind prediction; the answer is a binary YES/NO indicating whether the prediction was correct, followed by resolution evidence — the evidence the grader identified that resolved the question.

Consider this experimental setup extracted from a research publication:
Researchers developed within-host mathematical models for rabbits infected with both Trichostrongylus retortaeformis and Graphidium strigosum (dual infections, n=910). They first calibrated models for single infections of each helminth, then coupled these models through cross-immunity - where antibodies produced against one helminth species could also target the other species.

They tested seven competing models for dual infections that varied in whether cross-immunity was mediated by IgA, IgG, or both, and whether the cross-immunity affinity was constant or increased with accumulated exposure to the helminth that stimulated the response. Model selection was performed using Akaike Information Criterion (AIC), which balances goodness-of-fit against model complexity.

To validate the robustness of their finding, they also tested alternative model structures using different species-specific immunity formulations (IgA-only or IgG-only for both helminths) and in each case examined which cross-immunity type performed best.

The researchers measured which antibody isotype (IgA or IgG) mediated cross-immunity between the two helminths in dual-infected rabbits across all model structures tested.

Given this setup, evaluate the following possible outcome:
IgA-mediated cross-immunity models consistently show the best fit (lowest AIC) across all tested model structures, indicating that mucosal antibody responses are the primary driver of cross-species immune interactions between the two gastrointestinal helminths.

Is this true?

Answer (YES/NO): NO